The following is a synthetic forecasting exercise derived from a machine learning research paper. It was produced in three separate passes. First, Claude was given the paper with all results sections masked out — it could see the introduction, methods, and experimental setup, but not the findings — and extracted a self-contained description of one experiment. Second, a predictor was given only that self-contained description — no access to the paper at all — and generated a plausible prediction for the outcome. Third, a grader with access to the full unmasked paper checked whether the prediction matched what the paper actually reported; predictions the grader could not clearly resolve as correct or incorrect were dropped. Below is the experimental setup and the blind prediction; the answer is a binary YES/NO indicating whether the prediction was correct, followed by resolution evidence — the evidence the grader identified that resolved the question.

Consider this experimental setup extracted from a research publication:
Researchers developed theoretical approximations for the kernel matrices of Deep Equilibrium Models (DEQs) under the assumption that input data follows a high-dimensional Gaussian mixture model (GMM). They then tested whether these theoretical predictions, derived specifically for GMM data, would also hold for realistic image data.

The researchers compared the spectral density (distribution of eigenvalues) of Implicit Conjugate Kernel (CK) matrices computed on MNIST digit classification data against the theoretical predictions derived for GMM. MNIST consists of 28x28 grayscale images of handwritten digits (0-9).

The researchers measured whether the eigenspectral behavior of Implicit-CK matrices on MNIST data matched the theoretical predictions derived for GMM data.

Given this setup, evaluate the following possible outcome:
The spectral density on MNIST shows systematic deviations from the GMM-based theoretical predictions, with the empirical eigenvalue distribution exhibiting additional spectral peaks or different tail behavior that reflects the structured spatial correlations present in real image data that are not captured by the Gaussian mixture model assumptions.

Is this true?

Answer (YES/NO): NO